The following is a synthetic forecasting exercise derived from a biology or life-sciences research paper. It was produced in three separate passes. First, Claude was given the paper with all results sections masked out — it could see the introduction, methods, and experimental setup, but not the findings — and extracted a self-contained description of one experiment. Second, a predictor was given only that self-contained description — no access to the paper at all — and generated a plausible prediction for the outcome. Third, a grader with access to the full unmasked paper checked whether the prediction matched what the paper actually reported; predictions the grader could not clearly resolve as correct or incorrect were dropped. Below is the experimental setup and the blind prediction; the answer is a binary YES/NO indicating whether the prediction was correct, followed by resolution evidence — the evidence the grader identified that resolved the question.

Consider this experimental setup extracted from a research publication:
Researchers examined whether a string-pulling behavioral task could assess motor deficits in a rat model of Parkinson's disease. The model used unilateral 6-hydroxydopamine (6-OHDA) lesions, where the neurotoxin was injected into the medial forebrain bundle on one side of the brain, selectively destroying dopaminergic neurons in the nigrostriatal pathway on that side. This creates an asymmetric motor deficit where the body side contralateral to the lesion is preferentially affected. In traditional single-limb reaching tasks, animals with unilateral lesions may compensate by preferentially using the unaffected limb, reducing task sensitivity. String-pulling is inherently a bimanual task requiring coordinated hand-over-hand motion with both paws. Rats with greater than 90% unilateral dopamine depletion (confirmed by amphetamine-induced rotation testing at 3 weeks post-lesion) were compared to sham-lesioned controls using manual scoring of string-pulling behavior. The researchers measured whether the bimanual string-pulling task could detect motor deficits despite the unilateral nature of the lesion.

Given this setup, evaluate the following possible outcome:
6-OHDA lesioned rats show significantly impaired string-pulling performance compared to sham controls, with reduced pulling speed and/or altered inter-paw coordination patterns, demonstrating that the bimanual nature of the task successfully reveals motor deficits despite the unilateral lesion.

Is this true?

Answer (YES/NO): YES